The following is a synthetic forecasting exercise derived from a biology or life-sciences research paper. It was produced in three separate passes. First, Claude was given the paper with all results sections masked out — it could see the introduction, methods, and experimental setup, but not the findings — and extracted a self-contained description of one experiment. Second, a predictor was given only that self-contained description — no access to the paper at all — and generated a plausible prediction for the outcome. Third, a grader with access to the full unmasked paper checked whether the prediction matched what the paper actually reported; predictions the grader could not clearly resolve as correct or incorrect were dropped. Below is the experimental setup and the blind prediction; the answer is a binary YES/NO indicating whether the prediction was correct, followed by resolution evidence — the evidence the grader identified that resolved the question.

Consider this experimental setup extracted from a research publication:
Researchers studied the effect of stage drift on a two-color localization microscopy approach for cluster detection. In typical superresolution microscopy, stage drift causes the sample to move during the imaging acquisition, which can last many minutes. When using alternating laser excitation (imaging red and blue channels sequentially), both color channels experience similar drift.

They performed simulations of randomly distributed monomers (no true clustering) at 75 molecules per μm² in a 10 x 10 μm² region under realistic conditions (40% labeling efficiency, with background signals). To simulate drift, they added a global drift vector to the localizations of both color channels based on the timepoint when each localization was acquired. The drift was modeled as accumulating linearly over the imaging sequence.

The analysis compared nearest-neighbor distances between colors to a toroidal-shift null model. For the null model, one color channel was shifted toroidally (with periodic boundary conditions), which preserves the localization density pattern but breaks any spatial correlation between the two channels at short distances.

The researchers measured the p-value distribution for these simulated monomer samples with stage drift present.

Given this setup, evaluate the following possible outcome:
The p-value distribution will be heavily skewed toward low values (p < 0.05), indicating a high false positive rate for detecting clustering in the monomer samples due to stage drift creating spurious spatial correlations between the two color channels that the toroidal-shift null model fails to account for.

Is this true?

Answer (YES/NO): NO